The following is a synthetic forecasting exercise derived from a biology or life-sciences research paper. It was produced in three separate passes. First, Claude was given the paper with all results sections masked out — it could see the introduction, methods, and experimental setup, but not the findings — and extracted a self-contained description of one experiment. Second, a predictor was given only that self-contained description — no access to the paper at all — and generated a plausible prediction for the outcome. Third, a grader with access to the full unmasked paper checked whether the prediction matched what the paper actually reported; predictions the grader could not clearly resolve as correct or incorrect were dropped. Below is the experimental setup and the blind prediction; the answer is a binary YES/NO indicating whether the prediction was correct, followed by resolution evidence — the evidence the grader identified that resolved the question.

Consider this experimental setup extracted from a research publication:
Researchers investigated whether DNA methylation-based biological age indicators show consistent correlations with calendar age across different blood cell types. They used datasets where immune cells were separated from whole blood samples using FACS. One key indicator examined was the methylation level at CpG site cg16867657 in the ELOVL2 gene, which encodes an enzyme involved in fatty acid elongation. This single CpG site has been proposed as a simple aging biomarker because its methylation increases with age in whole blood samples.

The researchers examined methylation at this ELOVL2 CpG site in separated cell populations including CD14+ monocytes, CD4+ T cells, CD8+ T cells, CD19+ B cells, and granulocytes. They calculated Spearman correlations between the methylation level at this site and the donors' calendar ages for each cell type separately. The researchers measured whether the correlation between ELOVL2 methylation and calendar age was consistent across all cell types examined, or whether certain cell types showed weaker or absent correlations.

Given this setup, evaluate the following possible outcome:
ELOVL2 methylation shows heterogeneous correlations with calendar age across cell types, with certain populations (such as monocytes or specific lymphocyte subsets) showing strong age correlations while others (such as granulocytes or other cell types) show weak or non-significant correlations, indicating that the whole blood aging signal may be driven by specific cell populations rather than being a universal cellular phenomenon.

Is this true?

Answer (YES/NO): NO